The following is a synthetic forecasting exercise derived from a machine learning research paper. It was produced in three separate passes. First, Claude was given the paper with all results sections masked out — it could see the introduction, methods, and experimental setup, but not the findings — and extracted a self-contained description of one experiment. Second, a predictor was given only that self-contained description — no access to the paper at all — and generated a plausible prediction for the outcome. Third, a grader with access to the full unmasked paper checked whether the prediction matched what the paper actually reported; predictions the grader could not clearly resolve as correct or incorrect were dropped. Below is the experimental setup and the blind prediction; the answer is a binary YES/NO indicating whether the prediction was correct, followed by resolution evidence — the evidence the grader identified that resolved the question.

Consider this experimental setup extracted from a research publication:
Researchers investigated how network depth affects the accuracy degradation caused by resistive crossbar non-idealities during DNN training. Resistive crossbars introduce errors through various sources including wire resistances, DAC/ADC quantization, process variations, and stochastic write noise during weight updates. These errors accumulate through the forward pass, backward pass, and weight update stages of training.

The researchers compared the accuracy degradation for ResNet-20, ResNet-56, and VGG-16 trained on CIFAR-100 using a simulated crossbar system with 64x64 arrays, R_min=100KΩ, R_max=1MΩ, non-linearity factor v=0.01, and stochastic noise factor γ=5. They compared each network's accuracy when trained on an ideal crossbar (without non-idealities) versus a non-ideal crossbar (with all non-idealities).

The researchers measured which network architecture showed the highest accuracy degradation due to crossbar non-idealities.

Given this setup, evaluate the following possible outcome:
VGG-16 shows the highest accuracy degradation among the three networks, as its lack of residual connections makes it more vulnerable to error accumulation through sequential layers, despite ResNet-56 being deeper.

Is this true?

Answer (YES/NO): NO